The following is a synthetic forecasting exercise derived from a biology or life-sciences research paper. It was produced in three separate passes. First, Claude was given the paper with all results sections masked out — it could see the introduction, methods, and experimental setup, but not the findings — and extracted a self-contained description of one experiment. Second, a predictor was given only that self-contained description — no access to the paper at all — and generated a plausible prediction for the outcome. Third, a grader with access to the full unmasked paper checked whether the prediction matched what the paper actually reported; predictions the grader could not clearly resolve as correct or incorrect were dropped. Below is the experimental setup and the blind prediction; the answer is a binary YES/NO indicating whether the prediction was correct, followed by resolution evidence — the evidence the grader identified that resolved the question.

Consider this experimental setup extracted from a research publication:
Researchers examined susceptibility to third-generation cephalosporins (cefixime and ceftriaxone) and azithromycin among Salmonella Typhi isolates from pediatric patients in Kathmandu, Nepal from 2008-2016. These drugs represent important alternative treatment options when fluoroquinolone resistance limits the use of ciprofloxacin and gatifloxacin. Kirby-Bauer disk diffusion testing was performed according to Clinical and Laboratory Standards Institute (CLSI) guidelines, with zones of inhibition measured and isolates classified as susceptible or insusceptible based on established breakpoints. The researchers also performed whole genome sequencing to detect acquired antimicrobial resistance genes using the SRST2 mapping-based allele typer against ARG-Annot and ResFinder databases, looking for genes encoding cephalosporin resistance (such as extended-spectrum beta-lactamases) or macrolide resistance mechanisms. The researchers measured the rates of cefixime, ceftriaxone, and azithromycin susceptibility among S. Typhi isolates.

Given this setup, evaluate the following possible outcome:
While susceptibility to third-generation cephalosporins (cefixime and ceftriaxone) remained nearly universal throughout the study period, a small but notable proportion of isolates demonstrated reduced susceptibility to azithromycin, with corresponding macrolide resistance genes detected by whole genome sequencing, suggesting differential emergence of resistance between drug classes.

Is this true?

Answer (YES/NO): NO